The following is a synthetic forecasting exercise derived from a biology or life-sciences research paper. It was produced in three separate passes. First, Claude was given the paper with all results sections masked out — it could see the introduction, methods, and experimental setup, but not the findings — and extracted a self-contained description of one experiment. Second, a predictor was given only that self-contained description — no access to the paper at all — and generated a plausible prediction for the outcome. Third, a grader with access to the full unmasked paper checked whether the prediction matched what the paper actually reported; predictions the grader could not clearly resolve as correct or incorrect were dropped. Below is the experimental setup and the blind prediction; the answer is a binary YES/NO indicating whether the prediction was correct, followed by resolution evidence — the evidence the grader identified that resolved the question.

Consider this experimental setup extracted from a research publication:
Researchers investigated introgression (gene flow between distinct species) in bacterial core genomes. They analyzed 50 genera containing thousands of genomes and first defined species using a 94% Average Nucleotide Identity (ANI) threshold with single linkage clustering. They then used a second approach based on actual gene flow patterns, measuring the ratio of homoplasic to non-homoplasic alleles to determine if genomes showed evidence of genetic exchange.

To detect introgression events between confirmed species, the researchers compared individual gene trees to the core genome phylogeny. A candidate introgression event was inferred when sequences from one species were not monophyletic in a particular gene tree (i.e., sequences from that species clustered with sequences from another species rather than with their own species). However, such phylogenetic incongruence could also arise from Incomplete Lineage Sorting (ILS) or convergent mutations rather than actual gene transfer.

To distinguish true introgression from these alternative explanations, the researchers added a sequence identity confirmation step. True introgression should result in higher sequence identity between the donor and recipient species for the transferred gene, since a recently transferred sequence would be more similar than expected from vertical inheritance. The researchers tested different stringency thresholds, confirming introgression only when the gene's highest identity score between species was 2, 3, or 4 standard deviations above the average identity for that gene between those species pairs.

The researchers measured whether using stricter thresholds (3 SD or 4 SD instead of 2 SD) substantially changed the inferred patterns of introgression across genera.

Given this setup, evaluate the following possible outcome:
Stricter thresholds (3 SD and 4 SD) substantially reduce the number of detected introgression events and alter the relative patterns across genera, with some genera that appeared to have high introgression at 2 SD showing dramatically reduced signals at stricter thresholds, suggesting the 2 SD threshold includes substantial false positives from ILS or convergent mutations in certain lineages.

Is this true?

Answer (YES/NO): NO